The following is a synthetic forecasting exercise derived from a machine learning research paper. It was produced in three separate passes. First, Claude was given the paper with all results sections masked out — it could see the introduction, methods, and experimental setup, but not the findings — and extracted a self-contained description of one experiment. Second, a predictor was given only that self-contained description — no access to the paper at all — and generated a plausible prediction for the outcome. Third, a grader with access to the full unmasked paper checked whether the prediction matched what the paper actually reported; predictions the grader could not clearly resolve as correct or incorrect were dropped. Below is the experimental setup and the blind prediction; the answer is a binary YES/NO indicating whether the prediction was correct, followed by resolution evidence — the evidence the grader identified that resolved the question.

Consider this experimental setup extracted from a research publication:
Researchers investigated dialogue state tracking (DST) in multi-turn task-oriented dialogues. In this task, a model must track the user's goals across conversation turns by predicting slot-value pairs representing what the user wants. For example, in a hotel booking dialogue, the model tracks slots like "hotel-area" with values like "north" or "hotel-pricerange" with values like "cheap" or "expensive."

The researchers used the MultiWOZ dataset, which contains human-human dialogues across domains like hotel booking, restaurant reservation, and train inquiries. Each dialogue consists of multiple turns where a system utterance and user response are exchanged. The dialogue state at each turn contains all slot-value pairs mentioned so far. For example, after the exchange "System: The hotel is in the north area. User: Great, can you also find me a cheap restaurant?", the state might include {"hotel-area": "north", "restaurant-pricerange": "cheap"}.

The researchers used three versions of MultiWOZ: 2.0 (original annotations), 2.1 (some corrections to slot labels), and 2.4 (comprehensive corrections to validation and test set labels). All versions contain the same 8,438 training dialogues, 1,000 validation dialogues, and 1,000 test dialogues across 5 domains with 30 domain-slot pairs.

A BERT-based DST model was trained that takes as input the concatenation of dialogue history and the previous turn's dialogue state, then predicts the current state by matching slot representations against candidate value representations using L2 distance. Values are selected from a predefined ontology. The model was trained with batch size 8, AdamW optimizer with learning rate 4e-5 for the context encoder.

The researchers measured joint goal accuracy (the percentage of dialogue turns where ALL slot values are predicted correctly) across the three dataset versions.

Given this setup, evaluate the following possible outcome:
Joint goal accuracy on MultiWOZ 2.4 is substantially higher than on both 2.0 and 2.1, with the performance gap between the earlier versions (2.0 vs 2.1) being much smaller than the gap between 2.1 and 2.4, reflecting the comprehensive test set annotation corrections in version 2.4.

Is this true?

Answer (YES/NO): YES